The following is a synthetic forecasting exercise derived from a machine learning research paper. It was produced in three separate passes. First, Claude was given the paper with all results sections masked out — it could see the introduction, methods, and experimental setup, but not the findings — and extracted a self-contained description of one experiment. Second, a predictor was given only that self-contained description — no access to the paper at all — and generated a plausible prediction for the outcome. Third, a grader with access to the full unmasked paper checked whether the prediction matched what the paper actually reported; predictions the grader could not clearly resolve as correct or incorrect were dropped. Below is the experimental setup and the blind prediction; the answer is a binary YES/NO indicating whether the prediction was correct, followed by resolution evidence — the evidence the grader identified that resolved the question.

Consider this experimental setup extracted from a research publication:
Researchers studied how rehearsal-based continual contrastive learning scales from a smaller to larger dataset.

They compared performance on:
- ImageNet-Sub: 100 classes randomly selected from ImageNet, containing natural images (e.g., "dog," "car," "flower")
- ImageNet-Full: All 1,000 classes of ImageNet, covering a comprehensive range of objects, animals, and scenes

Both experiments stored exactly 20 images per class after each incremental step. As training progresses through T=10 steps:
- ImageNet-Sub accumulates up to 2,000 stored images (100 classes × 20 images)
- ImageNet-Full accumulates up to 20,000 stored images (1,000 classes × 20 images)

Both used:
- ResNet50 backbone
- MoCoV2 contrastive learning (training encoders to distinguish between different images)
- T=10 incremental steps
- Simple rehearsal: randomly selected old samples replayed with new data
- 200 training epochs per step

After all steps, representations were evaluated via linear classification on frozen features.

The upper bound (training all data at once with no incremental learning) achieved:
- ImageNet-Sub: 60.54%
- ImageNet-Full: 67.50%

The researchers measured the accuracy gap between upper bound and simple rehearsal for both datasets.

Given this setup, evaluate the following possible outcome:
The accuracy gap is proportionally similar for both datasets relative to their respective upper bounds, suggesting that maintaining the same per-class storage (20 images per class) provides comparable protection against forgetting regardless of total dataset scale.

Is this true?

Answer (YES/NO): NO